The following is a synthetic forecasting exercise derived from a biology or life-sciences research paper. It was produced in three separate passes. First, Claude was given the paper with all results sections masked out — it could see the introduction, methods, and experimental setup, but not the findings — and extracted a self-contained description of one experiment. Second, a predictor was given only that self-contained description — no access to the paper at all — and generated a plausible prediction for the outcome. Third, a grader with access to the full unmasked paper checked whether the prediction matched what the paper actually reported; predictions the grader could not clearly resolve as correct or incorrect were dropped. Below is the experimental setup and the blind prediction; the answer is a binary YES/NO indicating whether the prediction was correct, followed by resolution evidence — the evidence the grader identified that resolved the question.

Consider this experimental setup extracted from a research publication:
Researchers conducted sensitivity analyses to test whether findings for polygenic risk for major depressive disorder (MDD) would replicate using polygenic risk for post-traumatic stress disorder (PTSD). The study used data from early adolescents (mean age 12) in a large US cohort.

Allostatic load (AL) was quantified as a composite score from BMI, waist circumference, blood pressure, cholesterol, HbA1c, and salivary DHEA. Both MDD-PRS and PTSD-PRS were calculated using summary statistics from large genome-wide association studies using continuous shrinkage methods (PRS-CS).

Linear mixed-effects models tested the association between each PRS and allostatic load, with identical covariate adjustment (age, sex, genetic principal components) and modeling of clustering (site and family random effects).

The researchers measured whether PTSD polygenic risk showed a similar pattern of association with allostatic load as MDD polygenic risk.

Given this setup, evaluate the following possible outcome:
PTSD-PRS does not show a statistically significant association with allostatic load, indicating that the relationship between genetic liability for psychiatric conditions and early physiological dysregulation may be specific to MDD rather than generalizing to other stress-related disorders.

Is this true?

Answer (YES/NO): NO